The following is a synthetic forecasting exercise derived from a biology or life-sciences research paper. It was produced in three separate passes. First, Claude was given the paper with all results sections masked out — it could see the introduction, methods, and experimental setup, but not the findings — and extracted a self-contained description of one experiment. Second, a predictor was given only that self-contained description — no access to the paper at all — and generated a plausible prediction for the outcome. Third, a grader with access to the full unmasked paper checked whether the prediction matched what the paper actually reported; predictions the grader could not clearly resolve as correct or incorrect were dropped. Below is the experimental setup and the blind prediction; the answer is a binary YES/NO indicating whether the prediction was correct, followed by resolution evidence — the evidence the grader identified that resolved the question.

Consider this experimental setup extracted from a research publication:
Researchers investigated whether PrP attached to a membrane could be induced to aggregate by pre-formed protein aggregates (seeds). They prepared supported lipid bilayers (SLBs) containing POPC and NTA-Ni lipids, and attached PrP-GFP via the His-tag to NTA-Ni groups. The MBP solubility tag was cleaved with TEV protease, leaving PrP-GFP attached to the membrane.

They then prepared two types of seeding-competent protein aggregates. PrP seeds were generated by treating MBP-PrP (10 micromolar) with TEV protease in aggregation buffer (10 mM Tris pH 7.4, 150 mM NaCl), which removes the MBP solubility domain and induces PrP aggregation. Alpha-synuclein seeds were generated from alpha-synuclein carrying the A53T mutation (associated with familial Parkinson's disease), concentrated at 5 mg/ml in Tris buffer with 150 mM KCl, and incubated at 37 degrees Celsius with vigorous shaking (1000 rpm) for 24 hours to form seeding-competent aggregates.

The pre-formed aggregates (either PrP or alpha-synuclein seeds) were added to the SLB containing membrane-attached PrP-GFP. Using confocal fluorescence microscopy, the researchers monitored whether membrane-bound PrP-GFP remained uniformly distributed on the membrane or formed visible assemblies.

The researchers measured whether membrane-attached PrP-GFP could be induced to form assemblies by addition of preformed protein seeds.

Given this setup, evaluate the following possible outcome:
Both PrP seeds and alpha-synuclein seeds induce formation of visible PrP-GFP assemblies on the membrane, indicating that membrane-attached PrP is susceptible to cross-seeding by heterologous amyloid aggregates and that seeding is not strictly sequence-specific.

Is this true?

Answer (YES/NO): YES